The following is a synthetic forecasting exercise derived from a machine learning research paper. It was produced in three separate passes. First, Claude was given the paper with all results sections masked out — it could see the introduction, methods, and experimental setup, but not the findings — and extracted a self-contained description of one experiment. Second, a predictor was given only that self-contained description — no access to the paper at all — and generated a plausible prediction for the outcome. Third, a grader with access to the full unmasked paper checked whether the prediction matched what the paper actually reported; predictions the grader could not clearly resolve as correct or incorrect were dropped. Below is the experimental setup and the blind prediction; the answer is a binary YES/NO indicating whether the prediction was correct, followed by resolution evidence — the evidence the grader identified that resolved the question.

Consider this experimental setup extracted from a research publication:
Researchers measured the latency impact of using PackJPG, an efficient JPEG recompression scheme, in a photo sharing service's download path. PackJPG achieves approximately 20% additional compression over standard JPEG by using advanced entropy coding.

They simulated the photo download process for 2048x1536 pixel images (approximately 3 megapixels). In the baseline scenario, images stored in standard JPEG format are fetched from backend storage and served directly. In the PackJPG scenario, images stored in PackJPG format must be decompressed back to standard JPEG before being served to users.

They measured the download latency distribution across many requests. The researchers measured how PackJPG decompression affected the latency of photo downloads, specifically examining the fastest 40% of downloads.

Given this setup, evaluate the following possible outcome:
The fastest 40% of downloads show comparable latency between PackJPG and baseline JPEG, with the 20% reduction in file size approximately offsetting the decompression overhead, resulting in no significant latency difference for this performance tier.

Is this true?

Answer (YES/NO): NO